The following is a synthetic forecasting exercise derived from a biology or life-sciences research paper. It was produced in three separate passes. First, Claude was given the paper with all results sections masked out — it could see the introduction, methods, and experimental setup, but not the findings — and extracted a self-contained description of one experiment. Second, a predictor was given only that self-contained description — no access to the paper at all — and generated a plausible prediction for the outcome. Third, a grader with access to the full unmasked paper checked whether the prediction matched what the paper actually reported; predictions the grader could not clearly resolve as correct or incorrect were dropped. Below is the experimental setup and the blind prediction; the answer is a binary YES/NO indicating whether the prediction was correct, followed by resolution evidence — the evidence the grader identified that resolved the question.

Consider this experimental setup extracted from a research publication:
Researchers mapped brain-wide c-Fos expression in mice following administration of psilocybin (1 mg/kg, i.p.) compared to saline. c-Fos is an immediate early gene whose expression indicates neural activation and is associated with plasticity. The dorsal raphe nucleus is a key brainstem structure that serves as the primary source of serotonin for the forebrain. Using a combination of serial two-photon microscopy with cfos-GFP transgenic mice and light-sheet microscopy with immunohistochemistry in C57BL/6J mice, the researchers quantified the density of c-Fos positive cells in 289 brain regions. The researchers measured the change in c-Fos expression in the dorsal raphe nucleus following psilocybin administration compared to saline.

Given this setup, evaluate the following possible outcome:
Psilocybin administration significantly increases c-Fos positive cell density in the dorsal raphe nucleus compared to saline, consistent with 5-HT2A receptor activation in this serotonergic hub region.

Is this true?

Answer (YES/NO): NO